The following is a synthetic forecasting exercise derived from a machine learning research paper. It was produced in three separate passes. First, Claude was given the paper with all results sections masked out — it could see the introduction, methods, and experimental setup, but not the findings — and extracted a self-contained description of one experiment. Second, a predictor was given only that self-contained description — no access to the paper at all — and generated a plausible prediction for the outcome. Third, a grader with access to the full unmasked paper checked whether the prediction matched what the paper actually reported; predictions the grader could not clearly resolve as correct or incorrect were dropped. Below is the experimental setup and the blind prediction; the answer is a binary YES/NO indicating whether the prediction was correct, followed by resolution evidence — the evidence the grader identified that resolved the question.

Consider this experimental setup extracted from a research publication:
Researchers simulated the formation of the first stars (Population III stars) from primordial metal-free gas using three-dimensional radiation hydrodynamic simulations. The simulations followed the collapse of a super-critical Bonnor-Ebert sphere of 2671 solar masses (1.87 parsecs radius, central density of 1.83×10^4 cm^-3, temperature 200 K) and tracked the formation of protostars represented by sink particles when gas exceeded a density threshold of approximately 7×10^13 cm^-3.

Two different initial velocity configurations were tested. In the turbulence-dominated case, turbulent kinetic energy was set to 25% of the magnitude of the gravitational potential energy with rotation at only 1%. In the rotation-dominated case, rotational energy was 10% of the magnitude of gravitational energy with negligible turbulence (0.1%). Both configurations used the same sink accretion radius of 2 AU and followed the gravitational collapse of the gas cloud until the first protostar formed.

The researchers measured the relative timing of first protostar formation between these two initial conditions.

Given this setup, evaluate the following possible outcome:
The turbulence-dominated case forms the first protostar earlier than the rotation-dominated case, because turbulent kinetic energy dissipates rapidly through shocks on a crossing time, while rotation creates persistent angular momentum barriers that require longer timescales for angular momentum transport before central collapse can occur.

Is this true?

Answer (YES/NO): YES